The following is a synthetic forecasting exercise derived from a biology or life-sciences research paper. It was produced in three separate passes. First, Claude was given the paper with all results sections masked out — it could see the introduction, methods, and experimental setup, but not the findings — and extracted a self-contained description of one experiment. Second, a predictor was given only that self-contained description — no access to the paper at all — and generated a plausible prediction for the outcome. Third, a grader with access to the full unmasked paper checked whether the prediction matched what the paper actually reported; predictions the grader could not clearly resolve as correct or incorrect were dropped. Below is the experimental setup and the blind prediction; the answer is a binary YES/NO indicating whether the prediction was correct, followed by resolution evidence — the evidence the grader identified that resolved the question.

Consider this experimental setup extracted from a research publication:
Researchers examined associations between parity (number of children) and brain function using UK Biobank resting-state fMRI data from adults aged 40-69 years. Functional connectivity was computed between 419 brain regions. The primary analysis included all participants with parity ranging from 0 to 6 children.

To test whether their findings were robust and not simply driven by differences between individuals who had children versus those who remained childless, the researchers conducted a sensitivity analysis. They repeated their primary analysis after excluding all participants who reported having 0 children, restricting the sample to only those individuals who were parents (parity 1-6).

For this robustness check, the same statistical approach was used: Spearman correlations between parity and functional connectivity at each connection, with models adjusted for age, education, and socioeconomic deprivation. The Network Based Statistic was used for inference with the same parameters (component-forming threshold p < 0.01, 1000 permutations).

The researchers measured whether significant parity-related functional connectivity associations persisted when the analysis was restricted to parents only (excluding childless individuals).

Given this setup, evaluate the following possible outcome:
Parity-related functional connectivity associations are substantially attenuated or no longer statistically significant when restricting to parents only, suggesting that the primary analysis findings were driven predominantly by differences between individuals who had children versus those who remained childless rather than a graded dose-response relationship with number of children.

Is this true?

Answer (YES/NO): NO